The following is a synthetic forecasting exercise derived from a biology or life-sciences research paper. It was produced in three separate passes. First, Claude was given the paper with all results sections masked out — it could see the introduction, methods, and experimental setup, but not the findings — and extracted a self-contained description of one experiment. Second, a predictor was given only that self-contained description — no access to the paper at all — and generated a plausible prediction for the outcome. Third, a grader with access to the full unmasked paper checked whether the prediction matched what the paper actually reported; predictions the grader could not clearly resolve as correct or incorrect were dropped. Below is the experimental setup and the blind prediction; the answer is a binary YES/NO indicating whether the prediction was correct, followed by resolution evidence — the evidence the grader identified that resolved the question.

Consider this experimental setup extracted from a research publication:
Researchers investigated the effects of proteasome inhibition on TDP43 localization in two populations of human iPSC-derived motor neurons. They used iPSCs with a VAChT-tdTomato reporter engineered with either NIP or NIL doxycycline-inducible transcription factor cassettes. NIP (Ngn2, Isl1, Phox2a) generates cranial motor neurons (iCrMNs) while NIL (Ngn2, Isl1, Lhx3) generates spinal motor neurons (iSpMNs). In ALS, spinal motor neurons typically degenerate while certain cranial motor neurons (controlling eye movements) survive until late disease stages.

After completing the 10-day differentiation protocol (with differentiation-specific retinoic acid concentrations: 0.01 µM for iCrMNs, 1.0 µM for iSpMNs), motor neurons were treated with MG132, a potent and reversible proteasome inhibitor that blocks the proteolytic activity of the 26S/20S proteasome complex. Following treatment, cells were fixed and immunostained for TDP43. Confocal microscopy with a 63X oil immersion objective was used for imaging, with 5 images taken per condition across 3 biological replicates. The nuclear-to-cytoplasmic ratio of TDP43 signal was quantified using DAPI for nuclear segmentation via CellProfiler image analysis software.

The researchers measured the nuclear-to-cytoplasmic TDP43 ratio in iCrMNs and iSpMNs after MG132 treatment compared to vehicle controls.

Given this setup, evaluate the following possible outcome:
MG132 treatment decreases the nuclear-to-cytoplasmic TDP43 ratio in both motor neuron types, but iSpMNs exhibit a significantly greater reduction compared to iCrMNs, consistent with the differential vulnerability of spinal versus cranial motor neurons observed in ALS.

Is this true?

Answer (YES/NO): NO